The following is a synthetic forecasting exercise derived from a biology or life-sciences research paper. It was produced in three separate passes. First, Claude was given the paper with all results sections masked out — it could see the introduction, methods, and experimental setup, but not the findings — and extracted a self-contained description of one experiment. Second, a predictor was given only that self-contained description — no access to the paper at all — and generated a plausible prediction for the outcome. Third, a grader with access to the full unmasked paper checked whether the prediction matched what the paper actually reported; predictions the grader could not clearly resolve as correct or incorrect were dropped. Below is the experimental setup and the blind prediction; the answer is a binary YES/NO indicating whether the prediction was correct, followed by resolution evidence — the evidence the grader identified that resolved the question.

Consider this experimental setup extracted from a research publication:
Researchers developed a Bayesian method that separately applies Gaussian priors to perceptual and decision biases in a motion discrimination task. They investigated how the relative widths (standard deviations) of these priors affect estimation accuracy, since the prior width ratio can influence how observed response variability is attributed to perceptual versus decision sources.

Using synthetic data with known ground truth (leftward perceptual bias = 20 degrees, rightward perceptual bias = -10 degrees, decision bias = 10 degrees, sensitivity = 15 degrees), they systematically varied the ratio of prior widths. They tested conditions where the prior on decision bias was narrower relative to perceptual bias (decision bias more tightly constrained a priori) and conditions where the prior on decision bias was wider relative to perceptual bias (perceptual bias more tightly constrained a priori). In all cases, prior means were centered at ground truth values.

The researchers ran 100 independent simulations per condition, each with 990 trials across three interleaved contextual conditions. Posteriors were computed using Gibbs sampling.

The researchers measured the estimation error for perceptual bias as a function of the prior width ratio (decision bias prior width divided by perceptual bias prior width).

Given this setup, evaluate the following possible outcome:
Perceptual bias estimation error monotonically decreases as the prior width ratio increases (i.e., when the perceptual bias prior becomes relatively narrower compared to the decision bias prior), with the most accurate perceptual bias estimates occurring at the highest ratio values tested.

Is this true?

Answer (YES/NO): YES